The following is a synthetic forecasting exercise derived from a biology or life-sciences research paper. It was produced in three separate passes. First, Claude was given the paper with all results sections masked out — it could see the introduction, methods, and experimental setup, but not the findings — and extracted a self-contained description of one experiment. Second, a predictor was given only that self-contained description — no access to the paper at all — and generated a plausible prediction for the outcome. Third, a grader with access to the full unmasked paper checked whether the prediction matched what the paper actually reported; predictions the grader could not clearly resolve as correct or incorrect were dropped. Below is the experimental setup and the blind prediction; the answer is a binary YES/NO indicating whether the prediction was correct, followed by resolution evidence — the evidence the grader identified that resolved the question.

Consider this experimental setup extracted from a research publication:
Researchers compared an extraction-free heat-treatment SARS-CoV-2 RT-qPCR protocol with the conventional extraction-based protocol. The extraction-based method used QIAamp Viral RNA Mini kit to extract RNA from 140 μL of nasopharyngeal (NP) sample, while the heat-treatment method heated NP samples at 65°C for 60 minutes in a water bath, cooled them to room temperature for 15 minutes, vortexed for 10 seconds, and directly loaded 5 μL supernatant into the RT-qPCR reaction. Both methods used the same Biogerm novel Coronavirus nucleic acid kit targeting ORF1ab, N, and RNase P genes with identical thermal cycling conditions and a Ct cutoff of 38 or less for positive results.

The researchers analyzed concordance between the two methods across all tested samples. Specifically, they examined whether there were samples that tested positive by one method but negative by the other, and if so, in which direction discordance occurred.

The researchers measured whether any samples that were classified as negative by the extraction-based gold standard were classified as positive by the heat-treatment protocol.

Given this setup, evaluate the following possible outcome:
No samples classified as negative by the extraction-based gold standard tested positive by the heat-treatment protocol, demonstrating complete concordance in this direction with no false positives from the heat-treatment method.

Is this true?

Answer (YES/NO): NO